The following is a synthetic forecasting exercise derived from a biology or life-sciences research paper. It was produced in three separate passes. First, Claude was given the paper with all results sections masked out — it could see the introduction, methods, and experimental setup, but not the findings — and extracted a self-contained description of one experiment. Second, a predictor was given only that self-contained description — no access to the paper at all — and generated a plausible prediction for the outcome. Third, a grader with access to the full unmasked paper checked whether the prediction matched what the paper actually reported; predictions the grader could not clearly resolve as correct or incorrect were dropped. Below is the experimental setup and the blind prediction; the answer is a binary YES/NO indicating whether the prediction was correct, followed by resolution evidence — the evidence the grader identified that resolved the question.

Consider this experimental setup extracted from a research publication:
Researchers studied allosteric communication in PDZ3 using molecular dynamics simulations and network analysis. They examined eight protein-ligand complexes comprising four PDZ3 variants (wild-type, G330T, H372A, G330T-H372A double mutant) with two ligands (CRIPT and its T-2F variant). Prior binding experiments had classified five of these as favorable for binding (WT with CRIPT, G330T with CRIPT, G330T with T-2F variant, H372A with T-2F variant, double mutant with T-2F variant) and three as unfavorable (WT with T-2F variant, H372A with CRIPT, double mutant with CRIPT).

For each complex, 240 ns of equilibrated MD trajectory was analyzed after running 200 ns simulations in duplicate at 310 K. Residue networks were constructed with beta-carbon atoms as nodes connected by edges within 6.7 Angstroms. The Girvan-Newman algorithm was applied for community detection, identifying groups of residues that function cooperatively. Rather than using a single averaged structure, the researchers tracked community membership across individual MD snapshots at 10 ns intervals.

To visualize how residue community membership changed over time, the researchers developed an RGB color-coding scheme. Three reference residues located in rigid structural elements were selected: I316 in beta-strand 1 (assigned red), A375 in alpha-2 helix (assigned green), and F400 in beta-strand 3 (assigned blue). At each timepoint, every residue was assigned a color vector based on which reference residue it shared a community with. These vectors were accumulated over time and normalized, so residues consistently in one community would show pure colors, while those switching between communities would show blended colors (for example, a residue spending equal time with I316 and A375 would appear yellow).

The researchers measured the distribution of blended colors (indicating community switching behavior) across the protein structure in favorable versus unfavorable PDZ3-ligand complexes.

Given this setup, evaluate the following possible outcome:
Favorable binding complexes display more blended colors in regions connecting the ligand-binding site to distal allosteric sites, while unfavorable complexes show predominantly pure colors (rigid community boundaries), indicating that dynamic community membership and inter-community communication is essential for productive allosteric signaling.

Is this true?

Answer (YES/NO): NO